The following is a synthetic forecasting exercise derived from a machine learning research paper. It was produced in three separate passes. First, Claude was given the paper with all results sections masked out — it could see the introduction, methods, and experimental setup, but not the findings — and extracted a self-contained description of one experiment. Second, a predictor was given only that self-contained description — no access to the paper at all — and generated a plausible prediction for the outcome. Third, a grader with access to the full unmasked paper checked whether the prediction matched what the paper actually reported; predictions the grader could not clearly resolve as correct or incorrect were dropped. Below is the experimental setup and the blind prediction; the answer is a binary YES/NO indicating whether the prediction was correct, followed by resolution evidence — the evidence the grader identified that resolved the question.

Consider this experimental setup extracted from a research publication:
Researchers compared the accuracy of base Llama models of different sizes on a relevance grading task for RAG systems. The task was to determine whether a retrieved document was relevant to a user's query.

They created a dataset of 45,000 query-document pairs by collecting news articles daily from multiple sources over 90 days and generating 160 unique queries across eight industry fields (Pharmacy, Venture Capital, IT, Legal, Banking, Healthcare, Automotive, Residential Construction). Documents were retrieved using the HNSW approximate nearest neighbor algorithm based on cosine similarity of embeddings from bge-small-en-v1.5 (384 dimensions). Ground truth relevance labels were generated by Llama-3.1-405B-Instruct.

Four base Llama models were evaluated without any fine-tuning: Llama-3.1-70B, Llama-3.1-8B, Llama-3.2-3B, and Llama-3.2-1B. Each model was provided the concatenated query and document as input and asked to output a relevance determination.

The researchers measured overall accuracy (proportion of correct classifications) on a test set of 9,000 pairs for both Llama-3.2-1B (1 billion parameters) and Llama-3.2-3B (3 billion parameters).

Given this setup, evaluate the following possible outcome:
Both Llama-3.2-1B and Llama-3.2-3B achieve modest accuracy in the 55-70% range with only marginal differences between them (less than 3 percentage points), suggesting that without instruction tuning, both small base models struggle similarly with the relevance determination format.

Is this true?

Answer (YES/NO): NO